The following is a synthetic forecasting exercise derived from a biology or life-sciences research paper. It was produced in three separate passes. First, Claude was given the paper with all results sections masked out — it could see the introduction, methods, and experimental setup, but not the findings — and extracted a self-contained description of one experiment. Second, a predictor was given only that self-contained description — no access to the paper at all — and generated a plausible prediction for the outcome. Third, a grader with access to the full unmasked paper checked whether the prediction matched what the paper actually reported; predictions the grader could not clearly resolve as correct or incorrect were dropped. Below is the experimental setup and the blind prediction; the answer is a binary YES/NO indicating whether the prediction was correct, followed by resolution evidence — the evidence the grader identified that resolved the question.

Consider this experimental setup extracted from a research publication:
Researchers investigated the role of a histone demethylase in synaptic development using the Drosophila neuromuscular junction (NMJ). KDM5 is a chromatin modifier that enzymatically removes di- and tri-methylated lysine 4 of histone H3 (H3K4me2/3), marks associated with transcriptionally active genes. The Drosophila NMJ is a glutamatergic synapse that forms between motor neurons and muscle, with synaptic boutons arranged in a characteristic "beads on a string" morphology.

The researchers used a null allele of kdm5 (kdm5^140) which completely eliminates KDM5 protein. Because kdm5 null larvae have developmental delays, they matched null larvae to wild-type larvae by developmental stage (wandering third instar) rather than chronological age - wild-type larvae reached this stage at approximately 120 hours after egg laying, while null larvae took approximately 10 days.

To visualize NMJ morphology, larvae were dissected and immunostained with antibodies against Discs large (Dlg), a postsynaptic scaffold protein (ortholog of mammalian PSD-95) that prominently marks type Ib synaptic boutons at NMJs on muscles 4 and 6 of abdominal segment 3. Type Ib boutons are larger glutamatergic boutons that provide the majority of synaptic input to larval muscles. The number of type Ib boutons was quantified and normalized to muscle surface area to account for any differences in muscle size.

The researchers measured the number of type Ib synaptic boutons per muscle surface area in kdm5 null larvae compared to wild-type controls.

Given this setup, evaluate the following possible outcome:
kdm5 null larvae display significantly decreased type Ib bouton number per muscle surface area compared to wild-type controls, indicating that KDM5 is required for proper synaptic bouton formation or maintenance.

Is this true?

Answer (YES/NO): YES